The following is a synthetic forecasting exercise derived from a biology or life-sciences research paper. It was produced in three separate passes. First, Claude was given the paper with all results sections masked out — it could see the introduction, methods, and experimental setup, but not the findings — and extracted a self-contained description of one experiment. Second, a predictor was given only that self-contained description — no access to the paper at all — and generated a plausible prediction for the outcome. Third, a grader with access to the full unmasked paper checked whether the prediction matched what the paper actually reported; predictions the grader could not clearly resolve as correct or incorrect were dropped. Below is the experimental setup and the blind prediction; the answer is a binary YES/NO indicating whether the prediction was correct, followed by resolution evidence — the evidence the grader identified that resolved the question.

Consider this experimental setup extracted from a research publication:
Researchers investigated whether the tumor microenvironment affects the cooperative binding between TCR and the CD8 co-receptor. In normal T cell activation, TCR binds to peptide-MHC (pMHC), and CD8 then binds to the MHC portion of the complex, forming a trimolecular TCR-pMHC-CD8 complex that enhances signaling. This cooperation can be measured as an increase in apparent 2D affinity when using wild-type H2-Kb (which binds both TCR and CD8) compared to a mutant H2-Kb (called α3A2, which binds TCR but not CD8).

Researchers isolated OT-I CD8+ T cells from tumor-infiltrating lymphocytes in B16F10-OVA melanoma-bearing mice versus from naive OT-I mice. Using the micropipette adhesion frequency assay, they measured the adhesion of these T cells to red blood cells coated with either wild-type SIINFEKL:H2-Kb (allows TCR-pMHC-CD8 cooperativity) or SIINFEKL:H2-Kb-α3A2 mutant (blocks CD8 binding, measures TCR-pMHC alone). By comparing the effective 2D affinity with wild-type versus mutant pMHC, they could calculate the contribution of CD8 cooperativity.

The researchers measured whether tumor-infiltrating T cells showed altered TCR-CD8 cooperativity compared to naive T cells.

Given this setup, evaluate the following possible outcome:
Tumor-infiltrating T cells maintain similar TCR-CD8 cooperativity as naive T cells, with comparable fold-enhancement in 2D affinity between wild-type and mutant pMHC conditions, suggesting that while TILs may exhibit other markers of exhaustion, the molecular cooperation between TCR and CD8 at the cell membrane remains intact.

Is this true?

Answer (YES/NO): YES